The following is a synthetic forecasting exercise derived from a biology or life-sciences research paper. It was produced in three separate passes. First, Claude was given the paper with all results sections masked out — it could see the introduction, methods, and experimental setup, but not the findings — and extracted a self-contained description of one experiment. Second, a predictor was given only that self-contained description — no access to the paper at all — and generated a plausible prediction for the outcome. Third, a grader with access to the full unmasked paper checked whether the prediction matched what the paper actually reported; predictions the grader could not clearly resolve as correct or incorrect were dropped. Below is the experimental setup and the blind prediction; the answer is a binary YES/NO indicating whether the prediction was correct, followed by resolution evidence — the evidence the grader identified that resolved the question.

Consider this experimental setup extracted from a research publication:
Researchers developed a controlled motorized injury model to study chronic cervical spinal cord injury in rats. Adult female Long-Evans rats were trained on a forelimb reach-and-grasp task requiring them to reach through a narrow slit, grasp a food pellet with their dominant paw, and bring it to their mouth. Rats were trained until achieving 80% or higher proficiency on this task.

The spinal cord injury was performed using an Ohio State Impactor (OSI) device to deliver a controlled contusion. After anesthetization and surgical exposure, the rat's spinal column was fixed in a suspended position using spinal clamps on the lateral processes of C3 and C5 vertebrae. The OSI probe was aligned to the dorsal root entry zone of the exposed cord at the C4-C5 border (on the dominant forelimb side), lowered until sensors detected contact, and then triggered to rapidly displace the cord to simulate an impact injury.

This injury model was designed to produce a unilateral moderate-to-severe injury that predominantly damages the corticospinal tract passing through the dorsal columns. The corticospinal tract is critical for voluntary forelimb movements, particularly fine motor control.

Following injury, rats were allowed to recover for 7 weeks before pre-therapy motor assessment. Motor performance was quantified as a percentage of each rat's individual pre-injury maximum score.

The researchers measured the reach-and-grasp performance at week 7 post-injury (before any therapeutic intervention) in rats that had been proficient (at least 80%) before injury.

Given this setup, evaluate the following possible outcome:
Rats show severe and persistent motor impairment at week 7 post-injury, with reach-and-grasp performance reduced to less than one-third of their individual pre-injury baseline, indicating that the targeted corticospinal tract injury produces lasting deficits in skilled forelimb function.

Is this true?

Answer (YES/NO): NO